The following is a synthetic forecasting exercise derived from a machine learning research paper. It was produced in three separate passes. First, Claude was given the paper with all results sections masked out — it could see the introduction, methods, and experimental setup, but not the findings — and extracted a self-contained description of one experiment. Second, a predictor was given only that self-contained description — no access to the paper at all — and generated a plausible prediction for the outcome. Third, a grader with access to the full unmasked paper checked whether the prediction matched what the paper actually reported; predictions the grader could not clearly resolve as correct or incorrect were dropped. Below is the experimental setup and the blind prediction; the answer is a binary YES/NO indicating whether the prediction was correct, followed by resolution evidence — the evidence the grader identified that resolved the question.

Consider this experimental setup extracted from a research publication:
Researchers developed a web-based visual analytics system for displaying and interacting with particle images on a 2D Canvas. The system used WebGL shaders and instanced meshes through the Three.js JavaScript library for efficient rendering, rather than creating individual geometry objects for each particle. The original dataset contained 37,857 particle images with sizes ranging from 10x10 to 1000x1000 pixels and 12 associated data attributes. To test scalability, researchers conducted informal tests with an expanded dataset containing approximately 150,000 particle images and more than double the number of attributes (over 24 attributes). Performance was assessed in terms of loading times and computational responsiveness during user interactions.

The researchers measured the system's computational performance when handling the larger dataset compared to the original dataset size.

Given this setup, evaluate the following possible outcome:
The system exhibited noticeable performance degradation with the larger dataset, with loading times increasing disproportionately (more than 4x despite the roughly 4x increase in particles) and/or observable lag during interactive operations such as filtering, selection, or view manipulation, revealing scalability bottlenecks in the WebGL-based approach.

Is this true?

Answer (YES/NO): NO